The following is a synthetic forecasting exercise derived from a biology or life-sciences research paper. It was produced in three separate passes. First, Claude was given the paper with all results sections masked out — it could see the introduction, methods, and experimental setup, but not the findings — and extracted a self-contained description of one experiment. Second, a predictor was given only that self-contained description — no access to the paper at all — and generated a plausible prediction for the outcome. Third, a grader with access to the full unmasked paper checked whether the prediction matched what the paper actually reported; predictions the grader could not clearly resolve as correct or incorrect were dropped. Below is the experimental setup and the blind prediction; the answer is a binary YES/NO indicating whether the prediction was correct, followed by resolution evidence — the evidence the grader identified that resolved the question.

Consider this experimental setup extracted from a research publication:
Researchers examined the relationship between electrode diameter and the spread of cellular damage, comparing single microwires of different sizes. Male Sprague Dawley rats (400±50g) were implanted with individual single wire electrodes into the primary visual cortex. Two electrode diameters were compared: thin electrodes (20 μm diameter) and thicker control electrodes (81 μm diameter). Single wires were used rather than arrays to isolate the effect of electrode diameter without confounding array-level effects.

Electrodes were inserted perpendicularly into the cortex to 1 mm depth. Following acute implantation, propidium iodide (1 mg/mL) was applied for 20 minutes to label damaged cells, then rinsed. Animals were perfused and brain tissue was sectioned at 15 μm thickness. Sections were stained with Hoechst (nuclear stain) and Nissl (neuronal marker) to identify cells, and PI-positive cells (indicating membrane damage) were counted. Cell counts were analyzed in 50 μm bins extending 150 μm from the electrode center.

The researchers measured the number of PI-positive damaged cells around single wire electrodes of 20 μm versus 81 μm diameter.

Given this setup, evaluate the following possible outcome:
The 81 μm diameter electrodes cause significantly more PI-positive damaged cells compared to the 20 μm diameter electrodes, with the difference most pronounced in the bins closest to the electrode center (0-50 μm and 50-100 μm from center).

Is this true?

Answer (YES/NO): NO